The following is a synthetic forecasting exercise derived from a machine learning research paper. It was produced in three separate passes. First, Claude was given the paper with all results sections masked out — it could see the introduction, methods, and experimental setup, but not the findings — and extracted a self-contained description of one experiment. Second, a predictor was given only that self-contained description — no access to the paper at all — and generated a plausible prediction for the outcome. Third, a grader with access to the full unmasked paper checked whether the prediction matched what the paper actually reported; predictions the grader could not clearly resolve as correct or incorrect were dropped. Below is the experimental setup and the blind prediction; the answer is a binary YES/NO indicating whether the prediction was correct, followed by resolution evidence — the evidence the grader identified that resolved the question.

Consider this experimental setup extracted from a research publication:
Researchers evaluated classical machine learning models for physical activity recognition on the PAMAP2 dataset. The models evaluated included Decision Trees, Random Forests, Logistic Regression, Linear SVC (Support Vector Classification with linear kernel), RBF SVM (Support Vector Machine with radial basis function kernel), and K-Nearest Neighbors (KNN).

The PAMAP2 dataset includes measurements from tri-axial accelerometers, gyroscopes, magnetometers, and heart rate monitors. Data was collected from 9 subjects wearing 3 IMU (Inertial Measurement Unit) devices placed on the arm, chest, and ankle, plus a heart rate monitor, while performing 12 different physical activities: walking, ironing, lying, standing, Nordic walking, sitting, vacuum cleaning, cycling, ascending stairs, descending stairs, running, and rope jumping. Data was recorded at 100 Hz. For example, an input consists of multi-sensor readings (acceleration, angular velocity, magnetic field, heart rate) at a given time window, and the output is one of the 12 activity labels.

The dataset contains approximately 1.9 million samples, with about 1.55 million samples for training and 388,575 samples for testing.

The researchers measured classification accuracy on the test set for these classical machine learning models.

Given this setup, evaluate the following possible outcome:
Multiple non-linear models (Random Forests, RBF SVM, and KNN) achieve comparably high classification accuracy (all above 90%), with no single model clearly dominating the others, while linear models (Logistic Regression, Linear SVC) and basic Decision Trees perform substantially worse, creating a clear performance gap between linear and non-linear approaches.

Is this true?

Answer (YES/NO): NO